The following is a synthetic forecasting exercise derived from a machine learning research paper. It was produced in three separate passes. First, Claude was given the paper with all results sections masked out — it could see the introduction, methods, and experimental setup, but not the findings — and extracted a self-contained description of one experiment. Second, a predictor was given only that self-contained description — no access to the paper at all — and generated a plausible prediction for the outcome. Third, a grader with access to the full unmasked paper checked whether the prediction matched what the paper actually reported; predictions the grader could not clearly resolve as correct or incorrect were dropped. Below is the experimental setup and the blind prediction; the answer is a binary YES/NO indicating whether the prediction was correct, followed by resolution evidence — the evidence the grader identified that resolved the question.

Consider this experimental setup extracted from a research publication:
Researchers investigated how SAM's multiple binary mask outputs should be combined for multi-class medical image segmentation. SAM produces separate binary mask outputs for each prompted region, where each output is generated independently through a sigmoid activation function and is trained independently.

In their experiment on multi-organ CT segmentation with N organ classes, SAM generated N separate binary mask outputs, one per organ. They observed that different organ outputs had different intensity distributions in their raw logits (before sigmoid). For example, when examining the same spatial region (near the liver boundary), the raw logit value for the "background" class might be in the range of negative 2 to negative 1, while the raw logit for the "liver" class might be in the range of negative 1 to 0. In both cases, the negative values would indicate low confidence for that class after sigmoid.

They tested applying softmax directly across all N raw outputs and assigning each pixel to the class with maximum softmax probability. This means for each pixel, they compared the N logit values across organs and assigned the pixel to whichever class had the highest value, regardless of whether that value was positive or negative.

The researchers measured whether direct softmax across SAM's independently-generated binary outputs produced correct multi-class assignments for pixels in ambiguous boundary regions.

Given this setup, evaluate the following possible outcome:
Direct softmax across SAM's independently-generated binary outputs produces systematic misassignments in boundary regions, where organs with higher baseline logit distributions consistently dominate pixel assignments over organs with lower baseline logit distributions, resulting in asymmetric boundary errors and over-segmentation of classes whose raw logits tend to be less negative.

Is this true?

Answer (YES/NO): YES